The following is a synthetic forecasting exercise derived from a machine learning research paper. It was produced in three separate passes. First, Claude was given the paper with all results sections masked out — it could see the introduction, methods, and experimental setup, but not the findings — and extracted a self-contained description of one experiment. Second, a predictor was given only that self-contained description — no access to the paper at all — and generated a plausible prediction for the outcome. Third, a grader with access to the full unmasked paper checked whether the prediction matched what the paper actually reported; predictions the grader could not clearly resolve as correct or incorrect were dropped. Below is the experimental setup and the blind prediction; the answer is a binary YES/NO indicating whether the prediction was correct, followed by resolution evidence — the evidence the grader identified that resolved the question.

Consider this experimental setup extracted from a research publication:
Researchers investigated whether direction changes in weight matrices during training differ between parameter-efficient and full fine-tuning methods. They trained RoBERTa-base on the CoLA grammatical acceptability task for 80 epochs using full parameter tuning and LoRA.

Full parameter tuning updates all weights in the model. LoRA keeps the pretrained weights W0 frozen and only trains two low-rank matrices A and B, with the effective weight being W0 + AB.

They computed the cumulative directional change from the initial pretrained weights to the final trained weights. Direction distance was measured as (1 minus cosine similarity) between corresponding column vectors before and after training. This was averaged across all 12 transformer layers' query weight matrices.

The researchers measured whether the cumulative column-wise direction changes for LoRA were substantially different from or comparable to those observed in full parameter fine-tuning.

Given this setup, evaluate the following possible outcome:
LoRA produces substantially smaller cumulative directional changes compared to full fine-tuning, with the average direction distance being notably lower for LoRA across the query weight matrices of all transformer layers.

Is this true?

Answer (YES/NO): NO